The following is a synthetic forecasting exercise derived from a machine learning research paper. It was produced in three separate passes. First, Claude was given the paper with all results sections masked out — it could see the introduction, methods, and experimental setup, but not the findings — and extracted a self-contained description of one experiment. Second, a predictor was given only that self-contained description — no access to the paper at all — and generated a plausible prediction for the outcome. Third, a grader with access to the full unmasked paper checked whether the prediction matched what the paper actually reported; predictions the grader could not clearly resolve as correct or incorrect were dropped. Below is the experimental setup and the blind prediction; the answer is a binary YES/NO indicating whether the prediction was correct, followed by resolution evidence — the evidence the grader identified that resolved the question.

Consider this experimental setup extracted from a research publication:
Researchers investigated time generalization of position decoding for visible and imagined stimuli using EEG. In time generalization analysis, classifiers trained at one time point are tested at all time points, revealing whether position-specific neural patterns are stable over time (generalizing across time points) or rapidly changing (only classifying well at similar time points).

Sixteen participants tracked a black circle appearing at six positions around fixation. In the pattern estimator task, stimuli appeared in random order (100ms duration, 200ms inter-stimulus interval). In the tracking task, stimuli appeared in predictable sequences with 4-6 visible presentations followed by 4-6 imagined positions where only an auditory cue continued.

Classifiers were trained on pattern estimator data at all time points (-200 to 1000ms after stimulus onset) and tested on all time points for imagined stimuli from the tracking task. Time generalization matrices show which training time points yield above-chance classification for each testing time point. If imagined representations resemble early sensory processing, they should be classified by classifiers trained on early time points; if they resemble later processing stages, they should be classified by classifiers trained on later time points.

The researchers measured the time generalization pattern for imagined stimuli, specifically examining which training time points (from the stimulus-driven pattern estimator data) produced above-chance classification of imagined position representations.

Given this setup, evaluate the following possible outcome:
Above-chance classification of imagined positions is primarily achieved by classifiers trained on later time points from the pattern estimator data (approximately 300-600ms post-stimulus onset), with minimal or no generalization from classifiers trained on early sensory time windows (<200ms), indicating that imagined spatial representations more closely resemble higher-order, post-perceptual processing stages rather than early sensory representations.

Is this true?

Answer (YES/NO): NO